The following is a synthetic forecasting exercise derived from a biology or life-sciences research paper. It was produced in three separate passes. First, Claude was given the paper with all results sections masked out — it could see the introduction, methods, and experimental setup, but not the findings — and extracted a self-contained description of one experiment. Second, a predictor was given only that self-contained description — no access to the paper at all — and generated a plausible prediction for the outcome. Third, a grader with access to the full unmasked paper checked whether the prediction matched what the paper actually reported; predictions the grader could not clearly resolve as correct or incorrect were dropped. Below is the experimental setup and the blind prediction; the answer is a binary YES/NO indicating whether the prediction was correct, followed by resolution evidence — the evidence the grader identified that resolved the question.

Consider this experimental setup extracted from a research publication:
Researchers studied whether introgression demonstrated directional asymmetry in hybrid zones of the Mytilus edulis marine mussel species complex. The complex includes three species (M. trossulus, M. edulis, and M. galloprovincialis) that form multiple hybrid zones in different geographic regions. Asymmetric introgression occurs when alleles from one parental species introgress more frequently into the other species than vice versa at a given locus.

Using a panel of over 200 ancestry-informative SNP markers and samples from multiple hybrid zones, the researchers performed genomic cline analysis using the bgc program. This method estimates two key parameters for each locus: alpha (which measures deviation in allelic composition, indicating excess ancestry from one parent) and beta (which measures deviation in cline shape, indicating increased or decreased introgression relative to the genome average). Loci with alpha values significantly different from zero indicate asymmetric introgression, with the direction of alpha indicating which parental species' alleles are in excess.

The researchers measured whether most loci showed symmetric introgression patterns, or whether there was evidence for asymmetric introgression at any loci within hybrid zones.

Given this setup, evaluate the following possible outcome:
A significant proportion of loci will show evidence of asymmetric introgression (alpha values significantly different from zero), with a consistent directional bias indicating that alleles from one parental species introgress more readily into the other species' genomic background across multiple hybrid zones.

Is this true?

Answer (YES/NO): NO